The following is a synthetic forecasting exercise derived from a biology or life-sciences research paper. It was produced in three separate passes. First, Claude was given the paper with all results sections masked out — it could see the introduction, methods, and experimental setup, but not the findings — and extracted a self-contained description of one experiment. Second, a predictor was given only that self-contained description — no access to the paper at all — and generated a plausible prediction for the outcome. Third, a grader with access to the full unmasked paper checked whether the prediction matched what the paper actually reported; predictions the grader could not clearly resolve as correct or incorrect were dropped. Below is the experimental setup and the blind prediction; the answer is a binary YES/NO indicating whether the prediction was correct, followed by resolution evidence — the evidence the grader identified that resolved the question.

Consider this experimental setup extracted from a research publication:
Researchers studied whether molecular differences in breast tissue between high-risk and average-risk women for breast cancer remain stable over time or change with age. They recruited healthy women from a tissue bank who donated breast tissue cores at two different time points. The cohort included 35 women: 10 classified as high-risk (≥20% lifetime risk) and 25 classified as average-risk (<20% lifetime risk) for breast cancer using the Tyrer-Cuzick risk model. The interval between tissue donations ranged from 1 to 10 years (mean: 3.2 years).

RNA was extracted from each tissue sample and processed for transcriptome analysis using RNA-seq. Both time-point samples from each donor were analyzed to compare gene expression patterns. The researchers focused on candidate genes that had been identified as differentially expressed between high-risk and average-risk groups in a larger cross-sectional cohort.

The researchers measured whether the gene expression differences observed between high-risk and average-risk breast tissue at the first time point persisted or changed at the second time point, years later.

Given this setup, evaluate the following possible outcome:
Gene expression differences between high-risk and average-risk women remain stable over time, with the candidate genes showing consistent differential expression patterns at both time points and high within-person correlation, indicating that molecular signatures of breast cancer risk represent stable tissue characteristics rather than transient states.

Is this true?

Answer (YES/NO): NO